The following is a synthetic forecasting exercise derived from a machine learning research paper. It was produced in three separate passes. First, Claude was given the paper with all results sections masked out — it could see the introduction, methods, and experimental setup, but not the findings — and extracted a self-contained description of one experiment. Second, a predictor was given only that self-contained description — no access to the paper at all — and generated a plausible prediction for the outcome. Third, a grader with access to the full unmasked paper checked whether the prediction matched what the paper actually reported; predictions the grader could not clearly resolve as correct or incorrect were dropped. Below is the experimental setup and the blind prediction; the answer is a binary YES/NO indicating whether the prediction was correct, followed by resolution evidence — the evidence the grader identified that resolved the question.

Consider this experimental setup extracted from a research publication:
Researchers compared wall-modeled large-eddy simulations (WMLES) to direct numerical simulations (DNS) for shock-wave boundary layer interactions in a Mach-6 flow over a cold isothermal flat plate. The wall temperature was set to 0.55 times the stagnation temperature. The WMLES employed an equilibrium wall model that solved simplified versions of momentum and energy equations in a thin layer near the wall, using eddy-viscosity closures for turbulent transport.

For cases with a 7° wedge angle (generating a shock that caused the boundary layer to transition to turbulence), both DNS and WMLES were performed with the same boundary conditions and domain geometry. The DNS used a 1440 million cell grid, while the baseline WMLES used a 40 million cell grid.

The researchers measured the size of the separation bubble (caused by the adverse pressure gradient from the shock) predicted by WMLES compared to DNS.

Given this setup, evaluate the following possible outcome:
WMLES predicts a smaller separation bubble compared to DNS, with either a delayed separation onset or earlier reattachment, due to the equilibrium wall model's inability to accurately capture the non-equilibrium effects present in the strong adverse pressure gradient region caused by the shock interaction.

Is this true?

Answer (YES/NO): YES